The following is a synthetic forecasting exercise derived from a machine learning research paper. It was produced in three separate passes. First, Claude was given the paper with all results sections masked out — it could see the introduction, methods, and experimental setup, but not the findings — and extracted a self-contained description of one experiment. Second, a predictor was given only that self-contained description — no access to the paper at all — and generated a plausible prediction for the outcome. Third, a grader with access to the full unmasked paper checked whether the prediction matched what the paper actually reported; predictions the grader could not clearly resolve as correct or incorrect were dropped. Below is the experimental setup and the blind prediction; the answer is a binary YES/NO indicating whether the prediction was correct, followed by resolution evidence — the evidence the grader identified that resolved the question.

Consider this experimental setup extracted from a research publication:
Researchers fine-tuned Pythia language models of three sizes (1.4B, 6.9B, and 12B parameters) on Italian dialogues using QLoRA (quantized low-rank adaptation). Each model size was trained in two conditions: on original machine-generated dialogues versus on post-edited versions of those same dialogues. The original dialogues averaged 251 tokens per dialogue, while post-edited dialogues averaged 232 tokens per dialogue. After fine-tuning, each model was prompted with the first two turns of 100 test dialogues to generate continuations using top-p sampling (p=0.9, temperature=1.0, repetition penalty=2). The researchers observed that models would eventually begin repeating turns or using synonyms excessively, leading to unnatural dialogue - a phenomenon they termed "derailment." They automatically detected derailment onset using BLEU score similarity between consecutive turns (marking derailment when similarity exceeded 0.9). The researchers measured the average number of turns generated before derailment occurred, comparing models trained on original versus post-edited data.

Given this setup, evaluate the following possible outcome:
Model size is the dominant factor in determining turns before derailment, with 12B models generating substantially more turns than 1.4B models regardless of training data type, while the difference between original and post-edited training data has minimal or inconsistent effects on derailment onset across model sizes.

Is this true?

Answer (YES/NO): NO